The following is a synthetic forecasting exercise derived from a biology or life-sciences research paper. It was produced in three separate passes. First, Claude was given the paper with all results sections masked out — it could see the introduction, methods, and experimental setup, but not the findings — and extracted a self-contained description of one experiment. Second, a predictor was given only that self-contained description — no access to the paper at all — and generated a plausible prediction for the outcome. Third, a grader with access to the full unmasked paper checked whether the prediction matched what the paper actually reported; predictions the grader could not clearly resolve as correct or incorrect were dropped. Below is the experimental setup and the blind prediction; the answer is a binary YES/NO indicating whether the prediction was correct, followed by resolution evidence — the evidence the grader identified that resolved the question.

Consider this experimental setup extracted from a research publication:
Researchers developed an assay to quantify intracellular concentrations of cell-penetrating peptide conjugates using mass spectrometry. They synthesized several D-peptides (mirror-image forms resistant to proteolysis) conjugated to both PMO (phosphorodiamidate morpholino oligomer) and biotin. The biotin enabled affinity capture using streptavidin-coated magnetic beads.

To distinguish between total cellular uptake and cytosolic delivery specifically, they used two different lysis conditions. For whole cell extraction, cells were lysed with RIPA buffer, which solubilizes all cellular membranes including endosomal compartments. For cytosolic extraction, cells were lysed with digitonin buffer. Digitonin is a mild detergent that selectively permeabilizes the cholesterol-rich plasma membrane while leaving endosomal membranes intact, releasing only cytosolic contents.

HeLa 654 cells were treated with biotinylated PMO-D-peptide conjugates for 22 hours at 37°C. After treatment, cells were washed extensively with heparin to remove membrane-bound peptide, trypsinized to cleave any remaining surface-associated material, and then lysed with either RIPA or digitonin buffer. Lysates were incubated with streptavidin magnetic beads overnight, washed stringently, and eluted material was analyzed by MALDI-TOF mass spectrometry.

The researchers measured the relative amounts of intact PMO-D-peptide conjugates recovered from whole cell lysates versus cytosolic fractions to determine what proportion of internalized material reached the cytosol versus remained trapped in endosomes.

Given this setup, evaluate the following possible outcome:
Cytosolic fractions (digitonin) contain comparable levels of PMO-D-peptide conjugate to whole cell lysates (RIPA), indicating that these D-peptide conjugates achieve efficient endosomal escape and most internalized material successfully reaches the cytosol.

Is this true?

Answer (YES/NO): NO